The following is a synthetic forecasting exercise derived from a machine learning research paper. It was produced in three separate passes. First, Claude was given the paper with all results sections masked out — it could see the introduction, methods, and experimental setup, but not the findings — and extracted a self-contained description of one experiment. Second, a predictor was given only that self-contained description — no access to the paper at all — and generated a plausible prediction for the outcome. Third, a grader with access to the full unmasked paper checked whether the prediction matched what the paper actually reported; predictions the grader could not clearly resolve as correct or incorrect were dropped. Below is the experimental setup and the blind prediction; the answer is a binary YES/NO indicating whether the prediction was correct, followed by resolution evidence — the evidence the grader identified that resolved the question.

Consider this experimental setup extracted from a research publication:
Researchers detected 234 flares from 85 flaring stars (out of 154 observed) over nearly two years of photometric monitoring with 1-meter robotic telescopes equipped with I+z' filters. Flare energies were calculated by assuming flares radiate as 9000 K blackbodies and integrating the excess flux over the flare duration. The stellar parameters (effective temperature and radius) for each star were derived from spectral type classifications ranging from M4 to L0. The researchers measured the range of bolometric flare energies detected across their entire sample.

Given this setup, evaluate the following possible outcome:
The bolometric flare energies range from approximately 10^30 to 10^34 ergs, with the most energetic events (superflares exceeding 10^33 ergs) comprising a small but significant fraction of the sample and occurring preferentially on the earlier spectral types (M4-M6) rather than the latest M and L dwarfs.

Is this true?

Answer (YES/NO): NO